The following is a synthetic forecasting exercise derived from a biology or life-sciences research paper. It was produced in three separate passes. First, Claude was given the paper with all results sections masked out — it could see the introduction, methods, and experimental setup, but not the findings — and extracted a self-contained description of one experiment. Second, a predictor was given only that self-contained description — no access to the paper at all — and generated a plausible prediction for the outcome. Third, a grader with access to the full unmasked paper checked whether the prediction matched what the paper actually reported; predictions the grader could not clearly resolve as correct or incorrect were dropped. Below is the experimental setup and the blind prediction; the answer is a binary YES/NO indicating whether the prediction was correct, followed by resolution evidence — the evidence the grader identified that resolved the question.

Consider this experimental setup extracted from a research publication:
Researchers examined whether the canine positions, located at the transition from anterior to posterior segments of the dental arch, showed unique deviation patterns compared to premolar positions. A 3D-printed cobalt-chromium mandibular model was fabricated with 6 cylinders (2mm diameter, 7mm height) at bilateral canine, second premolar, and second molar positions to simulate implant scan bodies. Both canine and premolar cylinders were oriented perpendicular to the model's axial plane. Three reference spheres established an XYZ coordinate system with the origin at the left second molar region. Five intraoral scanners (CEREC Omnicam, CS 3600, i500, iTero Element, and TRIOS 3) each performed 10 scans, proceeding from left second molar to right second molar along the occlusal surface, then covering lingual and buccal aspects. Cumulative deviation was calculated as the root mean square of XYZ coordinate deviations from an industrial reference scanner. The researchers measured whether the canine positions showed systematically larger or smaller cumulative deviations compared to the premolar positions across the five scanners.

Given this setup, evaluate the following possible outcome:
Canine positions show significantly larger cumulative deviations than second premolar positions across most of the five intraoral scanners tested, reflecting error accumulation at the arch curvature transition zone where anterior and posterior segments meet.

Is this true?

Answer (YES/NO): NO